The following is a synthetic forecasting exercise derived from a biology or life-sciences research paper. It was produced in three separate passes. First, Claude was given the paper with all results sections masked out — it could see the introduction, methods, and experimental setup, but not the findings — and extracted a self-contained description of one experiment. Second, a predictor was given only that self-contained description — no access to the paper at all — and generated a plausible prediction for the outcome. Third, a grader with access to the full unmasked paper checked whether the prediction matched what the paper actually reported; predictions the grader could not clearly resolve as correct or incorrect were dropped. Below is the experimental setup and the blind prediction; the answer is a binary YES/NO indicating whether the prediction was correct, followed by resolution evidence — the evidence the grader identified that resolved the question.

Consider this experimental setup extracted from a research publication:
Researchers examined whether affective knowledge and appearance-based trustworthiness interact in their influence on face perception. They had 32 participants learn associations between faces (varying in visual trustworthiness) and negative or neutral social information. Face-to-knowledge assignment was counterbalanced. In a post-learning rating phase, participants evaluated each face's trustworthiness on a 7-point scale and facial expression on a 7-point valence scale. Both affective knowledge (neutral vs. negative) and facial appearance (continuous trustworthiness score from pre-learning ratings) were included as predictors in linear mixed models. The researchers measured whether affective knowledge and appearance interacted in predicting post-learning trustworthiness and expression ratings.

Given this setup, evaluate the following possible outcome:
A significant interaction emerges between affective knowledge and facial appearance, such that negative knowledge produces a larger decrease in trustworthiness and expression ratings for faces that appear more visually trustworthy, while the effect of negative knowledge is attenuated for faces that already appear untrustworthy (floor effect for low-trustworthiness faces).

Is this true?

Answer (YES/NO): NO